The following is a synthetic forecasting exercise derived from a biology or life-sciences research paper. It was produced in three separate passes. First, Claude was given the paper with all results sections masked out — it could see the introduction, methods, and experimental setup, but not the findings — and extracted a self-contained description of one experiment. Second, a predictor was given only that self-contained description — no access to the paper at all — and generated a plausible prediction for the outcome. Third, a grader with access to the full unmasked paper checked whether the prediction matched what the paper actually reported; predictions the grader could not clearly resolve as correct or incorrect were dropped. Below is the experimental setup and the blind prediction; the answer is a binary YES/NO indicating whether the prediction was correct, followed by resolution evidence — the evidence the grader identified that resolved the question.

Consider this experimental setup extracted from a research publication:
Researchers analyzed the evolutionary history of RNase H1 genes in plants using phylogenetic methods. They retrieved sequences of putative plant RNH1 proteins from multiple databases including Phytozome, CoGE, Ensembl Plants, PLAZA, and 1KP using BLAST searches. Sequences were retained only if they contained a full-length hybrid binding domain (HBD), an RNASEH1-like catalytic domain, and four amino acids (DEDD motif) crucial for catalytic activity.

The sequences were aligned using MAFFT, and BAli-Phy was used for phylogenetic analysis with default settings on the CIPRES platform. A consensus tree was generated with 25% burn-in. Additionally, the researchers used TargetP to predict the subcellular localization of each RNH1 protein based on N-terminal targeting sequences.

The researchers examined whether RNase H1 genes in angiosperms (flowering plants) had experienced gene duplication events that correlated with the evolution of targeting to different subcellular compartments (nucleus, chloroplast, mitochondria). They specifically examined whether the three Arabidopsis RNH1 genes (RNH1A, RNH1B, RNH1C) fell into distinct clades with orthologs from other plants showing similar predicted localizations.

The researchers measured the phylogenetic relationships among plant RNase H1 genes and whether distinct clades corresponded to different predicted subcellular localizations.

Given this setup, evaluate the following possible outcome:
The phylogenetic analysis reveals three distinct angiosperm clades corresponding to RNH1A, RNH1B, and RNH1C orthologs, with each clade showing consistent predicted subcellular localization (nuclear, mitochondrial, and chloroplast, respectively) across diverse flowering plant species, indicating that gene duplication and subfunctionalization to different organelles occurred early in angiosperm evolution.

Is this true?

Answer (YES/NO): NO